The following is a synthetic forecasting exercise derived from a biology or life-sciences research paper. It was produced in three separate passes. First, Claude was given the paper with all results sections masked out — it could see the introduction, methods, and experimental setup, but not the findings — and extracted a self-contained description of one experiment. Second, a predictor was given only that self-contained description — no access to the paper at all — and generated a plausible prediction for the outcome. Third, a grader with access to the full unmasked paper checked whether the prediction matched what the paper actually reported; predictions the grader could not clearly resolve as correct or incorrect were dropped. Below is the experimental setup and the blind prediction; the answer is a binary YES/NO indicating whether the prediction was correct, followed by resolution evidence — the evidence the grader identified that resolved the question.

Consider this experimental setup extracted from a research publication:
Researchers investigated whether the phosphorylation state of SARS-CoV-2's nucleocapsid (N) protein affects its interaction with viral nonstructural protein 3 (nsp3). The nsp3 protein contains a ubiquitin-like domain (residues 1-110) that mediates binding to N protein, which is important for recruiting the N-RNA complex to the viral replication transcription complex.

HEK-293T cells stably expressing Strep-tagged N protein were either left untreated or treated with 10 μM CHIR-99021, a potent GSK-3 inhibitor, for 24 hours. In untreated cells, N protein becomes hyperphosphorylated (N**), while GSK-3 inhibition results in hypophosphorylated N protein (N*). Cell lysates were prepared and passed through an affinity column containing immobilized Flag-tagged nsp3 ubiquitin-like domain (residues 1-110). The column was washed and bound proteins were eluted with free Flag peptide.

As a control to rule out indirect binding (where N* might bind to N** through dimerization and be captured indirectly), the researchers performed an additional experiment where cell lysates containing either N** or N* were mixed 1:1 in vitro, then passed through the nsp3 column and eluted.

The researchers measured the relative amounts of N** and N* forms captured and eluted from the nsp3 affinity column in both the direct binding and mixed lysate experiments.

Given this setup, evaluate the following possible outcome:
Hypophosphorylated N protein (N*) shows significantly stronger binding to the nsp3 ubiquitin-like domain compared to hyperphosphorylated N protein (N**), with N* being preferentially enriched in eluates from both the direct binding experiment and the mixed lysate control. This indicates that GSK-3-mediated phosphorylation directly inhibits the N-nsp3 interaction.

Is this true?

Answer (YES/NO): NO